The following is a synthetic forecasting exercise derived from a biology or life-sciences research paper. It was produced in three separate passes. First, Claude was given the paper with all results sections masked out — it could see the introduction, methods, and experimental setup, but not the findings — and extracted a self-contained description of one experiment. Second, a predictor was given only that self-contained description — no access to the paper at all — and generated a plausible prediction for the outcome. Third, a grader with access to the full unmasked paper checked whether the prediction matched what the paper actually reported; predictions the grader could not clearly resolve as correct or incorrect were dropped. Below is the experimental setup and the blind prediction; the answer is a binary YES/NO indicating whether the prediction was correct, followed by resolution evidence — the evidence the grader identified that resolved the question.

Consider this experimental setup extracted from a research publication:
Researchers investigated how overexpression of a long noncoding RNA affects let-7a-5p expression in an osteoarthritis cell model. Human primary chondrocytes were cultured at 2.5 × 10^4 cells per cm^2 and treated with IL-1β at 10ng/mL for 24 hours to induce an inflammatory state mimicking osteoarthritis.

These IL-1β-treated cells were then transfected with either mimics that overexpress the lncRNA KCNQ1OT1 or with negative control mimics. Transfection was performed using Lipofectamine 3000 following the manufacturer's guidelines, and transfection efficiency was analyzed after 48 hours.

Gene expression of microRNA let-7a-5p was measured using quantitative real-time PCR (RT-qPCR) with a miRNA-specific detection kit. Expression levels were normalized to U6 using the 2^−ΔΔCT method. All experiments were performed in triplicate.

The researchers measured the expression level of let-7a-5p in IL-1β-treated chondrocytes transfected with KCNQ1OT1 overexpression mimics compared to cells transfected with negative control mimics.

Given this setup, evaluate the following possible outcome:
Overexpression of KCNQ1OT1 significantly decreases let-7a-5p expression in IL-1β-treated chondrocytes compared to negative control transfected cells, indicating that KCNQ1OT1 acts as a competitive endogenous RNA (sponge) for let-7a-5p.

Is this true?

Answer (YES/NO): YES